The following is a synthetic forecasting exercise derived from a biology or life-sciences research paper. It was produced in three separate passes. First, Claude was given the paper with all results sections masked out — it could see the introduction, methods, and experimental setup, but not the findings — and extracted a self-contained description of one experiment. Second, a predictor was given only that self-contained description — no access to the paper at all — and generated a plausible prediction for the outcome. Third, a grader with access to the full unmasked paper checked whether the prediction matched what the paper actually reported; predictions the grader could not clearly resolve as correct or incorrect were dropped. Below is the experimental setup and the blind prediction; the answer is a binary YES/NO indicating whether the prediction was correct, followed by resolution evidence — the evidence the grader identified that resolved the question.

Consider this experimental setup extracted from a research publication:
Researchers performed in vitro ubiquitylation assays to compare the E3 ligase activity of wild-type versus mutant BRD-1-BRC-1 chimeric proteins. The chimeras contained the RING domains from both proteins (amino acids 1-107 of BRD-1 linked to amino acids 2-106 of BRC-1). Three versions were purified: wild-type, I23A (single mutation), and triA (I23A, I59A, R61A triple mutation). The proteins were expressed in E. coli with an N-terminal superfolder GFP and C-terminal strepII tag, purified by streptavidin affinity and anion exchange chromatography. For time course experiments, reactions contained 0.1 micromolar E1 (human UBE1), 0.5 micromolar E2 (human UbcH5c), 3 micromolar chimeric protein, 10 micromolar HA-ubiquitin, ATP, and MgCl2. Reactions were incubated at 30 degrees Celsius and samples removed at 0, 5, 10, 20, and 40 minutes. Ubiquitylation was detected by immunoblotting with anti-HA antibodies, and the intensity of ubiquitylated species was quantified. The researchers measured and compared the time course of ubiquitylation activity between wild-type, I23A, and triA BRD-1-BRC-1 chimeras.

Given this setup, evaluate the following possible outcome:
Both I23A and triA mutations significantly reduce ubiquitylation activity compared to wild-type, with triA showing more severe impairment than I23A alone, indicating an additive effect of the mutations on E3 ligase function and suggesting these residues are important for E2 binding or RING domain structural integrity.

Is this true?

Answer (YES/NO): NO